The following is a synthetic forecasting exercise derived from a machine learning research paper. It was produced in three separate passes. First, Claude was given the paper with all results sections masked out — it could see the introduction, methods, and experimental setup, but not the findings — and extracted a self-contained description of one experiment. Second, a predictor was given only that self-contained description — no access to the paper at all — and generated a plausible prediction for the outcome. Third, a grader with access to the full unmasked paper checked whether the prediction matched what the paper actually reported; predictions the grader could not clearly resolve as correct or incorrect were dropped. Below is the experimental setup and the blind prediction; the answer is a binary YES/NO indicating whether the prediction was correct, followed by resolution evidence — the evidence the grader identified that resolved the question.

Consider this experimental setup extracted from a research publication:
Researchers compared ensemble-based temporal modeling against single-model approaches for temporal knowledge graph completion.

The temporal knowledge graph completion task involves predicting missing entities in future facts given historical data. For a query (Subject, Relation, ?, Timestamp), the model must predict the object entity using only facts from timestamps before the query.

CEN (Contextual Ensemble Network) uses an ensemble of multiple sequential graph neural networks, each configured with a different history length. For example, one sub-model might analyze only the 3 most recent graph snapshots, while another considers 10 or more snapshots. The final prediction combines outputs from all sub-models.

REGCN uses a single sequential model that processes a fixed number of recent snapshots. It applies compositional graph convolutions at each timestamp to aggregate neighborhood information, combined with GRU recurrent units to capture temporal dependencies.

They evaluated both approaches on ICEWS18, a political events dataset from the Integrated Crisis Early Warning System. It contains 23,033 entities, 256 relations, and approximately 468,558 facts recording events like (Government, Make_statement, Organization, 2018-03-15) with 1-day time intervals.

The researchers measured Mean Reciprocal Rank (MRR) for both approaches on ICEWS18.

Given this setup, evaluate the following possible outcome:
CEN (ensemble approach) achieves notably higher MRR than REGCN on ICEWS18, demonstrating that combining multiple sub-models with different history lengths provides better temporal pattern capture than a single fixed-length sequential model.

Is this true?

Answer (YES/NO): NO